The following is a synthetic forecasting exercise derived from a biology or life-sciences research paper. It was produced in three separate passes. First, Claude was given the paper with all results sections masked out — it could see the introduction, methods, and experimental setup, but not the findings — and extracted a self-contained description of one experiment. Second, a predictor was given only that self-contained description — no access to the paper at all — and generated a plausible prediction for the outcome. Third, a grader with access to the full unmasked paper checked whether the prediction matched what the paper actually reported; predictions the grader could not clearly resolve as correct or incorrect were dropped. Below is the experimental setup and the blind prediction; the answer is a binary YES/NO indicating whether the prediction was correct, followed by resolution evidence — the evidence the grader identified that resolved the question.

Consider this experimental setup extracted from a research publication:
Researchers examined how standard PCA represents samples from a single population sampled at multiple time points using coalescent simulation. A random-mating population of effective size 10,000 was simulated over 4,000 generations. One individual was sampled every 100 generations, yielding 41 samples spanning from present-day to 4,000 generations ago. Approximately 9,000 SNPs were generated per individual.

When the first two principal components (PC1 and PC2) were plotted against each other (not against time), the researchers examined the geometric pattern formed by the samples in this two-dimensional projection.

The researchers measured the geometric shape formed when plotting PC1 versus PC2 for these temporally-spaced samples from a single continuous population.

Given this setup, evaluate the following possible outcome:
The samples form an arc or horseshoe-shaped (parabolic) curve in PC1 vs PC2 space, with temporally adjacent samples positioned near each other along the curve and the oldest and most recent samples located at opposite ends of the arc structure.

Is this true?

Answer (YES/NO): YES